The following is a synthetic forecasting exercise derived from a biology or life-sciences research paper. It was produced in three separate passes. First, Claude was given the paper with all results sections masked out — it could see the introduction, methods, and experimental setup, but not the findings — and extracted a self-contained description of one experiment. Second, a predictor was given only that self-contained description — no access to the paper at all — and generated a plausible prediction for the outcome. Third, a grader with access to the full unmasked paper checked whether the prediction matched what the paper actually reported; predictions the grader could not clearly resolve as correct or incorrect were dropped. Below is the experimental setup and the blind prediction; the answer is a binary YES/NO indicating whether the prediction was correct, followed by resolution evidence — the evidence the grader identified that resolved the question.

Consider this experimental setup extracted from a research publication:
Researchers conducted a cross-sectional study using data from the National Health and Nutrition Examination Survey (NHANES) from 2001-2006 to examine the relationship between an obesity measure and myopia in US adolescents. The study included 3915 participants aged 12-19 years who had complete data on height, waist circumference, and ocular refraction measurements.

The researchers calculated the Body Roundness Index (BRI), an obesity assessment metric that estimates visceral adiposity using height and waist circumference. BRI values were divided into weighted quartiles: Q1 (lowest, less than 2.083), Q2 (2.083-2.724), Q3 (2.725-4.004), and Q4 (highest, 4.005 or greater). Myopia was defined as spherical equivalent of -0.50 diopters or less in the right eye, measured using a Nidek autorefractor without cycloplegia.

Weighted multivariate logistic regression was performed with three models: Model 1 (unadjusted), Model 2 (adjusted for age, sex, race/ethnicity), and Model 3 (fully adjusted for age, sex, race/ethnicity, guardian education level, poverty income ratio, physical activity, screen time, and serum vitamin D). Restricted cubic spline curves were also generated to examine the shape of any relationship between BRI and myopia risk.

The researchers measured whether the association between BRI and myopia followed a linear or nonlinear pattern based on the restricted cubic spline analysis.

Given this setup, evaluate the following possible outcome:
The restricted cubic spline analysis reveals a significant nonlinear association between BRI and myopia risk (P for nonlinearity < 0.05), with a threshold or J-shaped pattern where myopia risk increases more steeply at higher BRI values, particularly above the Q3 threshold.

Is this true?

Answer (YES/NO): NO